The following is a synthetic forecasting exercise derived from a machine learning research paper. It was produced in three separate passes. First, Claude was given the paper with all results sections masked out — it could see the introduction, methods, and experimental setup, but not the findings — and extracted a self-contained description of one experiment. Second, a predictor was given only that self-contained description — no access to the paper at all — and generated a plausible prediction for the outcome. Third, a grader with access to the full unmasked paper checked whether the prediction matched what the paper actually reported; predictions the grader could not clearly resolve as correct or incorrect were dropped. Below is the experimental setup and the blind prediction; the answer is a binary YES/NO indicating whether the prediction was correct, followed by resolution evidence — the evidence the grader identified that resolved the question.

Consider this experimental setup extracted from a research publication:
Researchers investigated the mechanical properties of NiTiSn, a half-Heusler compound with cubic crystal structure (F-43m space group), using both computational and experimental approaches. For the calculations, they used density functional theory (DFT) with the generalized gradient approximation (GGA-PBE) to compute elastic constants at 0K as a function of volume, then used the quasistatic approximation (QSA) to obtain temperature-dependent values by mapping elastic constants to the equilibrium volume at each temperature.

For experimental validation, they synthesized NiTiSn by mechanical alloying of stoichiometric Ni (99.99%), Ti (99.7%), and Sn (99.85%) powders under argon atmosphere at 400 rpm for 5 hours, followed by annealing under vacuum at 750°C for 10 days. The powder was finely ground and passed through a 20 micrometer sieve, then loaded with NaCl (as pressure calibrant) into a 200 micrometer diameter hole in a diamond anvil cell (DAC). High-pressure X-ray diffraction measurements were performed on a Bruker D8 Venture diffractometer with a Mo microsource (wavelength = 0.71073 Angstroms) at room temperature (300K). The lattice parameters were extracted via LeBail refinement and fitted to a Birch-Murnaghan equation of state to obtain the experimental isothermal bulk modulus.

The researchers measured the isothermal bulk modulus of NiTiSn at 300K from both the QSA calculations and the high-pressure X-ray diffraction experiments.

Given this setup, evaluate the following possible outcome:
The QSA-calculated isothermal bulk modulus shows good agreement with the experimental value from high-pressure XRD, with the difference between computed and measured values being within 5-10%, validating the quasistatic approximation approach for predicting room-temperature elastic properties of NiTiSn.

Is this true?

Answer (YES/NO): NO